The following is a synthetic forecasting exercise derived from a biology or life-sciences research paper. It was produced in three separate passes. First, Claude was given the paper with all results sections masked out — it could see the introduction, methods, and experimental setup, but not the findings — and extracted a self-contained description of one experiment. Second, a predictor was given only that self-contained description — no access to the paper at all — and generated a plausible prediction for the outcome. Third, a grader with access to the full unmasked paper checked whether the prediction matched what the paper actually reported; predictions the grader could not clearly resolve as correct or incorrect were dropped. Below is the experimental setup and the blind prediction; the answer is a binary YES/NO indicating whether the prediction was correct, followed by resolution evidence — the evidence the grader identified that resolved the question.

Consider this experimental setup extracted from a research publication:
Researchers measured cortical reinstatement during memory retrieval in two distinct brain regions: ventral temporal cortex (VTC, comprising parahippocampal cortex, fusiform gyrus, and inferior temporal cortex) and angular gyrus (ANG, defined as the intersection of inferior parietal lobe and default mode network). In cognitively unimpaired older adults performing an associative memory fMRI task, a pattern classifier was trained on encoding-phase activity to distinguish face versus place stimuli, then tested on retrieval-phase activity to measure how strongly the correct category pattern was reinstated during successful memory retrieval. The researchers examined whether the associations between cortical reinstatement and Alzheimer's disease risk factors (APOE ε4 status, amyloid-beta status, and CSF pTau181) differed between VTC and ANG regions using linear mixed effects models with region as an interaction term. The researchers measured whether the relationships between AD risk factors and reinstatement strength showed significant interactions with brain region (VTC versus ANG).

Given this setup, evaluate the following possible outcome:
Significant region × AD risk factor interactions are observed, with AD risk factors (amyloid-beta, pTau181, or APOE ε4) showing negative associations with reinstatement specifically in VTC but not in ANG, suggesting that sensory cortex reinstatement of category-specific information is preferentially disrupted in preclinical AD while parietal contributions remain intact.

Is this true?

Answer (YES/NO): NO